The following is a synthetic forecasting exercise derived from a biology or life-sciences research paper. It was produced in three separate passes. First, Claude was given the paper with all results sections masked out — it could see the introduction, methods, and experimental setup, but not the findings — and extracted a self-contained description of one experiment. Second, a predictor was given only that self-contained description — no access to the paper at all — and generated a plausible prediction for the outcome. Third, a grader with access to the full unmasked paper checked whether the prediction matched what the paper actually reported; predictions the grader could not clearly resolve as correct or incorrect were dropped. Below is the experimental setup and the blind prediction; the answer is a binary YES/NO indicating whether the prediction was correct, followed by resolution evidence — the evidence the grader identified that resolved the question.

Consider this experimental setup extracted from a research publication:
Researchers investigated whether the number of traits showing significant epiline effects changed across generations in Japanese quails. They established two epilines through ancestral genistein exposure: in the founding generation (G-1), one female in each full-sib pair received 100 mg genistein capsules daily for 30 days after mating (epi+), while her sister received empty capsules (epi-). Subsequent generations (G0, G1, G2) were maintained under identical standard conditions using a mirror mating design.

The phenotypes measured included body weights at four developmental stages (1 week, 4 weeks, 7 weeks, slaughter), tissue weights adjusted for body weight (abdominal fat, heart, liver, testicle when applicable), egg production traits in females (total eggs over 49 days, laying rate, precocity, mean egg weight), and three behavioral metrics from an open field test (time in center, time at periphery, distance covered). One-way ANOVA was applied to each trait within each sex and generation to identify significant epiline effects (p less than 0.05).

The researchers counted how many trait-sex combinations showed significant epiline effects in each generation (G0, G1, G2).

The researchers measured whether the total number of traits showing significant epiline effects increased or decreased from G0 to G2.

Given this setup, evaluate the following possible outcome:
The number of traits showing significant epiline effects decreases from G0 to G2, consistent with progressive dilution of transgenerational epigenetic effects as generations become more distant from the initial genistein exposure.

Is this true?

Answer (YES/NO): NO